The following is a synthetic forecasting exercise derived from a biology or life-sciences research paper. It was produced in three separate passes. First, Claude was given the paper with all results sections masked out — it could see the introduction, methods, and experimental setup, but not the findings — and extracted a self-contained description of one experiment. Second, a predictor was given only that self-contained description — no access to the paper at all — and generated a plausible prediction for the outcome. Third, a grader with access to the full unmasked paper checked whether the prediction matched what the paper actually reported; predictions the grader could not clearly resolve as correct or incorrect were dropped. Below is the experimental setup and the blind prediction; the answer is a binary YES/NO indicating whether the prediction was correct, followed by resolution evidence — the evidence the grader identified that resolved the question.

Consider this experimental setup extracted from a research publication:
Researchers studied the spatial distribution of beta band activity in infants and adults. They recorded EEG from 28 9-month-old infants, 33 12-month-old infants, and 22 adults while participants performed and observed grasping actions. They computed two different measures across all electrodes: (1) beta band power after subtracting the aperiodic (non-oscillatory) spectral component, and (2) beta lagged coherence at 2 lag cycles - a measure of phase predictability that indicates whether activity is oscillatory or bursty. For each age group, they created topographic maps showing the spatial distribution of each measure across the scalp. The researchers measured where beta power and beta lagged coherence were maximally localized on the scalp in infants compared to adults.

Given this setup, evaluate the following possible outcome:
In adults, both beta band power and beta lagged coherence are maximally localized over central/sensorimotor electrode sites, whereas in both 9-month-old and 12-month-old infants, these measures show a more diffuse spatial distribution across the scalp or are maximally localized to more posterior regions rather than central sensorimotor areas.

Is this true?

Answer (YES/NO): NO